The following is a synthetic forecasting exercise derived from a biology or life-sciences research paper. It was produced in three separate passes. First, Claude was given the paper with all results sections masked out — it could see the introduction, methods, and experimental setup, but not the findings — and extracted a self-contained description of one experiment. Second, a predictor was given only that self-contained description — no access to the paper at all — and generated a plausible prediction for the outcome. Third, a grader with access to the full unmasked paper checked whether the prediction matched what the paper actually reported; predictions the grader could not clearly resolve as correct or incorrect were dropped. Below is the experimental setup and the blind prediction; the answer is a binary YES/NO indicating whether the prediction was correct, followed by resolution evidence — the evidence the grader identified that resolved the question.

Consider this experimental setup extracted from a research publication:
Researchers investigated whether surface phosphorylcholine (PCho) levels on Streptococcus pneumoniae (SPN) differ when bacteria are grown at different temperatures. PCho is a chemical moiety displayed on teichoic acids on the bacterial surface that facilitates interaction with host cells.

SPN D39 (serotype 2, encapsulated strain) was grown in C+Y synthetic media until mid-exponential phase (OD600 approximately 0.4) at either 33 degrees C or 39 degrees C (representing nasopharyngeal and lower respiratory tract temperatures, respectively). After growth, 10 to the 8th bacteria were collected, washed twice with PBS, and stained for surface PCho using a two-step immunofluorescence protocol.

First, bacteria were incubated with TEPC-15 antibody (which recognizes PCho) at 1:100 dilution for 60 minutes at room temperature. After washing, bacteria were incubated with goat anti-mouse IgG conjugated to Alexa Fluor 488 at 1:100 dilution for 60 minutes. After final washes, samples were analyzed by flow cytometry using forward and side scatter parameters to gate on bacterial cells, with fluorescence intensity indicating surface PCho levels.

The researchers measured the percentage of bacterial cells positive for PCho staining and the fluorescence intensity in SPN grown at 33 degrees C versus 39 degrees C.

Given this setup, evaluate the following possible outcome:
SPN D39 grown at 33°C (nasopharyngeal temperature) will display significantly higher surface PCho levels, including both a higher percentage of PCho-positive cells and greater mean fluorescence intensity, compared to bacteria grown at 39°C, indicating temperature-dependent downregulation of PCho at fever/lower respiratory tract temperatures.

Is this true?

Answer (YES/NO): NO